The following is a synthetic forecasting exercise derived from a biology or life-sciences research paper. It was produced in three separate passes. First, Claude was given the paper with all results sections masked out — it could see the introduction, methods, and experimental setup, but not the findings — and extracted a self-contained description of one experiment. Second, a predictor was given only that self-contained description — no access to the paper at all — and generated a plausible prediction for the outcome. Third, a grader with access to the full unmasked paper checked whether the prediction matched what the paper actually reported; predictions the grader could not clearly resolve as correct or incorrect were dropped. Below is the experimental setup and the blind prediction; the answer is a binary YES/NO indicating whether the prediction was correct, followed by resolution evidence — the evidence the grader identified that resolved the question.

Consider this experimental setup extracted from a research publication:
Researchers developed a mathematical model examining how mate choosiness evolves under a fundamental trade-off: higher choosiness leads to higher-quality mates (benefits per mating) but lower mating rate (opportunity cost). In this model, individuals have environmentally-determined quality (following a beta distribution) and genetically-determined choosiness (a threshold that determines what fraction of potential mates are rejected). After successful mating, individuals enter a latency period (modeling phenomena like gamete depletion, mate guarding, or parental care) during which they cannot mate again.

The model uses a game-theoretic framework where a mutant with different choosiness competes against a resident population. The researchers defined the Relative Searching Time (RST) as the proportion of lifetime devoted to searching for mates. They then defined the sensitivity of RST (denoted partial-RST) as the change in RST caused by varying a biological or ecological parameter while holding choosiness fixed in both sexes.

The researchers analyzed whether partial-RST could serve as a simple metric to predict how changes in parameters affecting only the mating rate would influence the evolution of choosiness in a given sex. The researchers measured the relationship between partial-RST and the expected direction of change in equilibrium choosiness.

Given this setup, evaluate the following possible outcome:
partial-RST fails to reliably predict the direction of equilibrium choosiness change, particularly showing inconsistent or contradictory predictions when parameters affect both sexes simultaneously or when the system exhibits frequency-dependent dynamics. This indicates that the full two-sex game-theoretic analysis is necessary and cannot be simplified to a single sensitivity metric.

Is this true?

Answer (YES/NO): NO